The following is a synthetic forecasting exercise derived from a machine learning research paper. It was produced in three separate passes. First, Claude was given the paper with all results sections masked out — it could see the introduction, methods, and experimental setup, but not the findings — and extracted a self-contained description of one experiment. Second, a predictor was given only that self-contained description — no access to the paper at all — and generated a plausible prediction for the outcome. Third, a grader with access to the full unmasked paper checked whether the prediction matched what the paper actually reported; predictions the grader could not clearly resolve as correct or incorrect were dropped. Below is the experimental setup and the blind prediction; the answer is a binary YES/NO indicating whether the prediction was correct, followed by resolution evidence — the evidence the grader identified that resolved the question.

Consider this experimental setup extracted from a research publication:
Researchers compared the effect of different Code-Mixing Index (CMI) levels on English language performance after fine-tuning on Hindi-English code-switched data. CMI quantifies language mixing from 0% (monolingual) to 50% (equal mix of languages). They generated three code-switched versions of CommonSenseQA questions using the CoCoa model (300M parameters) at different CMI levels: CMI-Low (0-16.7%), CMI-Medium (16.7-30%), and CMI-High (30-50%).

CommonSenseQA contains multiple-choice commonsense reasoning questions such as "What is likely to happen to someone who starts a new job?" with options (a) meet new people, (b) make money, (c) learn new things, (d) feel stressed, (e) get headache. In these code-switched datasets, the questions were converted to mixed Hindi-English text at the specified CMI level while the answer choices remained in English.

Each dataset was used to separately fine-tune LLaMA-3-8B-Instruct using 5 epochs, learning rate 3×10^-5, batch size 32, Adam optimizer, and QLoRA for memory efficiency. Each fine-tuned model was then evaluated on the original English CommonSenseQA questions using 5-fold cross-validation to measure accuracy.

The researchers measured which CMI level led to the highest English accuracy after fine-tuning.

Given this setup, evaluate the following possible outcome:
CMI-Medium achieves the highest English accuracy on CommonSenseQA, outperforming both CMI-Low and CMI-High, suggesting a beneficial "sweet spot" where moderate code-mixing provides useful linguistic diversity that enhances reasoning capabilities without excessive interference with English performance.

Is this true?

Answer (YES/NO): YES